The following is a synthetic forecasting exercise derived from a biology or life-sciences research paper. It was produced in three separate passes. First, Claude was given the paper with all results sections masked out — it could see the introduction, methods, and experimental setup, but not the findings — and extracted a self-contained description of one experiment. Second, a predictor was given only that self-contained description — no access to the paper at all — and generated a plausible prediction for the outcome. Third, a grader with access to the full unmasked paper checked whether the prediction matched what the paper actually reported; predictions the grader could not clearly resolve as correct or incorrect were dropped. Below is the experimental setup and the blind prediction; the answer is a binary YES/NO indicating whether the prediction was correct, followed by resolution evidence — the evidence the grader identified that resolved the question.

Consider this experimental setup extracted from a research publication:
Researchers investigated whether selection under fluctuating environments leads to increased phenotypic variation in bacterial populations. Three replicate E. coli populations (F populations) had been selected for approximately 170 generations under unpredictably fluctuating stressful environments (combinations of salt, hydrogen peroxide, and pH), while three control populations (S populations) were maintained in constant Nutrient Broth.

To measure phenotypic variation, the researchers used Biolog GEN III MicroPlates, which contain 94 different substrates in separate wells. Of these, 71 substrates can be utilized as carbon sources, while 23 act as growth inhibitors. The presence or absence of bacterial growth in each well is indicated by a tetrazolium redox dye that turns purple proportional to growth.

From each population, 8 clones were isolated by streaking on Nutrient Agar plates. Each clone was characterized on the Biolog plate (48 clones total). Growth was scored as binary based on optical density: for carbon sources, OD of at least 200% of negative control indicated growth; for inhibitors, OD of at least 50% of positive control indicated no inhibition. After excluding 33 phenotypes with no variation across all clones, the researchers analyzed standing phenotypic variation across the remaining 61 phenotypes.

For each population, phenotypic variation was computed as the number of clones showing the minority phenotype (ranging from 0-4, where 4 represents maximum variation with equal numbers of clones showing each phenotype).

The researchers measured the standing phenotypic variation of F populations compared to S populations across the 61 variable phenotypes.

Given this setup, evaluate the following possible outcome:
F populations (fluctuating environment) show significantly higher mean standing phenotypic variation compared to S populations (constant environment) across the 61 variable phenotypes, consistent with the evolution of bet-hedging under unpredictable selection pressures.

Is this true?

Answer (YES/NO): NO